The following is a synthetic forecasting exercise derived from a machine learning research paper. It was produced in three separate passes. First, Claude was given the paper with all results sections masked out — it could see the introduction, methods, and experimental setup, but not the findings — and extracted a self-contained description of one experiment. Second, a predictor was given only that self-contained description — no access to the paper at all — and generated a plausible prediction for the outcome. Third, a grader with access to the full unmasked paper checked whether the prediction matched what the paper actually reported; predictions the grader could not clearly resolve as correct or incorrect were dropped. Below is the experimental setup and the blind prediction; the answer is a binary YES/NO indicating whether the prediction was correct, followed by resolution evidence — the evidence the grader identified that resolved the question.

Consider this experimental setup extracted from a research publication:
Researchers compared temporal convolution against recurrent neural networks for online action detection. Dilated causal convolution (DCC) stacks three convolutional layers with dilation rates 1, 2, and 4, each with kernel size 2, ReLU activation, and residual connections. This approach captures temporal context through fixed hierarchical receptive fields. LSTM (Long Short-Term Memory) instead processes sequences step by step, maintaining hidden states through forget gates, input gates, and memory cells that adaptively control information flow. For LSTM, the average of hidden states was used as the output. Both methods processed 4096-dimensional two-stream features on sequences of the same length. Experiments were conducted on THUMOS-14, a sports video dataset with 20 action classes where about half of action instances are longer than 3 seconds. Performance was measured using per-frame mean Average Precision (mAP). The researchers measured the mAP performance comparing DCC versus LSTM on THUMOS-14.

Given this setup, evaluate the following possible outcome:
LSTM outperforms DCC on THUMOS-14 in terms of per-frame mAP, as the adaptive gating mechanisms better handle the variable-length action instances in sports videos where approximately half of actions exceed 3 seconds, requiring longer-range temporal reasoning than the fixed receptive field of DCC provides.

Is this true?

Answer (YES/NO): NO